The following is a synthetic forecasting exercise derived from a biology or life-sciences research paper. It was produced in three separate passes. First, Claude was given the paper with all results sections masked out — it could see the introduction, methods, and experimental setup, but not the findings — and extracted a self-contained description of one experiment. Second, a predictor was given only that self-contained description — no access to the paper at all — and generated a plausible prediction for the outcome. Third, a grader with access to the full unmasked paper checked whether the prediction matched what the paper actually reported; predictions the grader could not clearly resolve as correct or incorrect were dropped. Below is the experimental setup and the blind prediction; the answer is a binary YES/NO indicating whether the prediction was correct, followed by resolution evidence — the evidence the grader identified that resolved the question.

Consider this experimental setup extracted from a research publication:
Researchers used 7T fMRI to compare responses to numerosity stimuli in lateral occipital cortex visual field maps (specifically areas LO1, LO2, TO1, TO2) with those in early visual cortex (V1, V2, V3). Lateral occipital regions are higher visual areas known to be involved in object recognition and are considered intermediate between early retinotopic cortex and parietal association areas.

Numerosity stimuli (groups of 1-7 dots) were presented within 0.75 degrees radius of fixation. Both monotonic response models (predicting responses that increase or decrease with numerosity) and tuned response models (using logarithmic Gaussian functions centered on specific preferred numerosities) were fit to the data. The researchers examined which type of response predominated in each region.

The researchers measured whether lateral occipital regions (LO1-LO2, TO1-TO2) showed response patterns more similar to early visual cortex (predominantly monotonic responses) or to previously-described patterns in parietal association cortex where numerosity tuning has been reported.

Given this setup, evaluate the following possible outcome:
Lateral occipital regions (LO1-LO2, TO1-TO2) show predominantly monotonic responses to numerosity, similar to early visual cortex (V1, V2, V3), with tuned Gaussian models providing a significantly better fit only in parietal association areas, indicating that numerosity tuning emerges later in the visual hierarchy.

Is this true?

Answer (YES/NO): NO